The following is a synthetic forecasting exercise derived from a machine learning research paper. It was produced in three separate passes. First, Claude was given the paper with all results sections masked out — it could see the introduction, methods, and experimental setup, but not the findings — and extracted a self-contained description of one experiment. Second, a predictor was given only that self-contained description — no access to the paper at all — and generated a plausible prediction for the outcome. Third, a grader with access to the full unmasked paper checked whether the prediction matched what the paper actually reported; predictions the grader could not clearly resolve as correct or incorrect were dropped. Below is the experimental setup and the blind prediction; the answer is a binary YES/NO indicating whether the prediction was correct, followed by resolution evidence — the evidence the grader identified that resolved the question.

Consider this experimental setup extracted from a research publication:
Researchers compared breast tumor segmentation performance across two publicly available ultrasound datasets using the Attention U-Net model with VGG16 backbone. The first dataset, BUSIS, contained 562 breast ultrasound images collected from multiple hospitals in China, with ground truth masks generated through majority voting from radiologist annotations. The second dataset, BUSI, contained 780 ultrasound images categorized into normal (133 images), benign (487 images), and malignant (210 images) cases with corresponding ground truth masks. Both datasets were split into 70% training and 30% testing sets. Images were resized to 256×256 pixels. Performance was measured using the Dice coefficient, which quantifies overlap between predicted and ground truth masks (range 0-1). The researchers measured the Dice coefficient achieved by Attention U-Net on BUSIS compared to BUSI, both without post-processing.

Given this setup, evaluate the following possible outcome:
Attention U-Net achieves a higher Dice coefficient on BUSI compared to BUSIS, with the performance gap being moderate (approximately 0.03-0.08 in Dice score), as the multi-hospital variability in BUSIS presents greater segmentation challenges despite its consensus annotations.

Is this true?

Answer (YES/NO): NO